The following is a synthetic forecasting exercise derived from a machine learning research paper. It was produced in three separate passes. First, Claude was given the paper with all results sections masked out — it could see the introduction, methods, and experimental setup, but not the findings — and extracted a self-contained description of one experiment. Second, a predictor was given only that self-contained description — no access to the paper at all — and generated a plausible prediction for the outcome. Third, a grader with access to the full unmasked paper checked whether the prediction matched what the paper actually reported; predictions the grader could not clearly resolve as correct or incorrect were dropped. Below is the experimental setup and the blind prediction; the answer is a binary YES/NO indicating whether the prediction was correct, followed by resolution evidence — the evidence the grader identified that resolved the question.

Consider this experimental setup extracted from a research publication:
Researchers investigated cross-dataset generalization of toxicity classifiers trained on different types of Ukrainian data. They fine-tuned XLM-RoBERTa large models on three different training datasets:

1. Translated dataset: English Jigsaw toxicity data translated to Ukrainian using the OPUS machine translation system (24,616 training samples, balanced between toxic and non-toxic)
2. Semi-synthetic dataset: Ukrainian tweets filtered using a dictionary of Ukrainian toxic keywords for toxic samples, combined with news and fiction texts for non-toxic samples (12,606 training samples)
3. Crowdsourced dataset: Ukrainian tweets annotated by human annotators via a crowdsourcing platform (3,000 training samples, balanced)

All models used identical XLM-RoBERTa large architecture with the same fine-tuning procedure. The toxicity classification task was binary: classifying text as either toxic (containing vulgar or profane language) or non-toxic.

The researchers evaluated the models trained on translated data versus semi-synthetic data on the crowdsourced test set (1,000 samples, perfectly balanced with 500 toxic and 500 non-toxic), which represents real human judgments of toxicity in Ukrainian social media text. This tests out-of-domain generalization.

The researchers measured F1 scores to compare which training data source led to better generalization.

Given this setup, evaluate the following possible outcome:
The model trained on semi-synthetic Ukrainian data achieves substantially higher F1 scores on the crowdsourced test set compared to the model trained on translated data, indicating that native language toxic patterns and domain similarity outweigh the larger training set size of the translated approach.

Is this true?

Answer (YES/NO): NO